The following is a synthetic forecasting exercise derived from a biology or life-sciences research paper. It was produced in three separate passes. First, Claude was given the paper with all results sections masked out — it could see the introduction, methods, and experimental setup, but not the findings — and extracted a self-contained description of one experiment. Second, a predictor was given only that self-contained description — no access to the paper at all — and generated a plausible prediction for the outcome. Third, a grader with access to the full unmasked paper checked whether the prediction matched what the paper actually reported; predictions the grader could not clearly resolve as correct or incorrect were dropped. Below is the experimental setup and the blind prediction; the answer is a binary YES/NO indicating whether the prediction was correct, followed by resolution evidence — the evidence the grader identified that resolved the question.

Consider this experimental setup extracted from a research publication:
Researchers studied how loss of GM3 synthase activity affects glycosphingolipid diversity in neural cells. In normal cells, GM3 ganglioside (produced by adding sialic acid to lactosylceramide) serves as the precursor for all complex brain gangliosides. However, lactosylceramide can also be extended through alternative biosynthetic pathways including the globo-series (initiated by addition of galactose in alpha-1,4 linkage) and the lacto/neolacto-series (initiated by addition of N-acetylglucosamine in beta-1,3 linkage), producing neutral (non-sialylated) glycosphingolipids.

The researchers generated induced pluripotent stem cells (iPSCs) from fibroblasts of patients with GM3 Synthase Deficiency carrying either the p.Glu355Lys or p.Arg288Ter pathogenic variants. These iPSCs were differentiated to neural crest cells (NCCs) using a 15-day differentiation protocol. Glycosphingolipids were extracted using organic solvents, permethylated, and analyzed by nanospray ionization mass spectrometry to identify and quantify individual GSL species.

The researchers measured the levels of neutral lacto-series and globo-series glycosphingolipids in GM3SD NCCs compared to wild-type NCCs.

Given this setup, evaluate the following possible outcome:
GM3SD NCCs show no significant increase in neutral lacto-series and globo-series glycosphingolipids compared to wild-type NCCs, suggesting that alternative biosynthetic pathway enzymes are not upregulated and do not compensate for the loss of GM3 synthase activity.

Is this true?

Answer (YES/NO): NO